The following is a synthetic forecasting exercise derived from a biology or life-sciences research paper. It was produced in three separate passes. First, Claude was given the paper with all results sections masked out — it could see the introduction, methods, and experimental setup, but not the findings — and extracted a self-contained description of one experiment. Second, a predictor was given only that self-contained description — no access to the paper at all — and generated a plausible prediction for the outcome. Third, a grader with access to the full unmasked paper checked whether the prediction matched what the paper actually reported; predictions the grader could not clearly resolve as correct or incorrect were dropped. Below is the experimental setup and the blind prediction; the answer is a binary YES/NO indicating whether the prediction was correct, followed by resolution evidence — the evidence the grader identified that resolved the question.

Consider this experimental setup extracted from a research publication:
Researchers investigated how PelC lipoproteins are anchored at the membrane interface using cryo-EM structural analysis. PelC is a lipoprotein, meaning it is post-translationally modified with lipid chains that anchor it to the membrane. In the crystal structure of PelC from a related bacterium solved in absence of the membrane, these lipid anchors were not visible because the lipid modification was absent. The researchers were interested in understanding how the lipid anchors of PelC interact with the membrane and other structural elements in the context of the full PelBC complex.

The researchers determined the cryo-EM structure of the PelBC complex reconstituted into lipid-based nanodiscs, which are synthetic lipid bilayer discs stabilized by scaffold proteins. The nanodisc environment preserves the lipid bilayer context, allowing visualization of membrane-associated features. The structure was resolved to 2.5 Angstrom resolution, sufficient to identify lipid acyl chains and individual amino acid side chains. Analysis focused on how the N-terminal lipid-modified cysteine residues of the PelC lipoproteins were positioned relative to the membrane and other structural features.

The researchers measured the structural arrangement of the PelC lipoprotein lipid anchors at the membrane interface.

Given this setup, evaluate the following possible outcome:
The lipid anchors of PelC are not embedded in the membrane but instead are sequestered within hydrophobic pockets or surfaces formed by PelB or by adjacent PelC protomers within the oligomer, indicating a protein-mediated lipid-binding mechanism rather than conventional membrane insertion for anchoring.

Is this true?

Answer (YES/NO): NO